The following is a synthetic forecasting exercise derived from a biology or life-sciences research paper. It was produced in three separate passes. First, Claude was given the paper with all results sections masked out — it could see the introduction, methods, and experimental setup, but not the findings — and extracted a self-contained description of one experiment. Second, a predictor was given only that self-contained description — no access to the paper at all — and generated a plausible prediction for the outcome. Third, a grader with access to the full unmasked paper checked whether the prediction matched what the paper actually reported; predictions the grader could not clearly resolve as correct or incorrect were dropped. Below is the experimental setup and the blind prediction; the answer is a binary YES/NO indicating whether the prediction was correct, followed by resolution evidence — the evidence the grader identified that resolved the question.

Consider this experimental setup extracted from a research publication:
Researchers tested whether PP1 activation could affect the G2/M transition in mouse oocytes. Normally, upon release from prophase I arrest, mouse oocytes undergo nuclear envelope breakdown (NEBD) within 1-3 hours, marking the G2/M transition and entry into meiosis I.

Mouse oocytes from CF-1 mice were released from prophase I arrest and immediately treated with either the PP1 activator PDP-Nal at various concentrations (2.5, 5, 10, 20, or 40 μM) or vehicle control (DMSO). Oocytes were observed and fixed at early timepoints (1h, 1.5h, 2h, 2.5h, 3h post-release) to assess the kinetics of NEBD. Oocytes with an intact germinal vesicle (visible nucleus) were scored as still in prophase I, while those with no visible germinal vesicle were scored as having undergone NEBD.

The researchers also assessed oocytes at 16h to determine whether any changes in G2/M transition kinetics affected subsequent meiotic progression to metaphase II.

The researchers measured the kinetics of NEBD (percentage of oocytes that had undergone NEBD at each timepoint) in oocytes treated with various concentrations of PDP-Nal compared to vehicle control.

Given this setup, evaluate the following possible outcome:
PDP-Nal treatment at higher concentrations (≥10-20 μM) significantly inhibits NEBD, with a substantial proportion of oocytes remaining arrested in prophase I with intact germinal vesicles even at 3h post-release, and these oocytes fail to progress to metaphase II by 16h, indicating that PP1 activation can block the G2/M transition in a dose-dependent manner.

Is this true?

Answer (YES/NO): NO